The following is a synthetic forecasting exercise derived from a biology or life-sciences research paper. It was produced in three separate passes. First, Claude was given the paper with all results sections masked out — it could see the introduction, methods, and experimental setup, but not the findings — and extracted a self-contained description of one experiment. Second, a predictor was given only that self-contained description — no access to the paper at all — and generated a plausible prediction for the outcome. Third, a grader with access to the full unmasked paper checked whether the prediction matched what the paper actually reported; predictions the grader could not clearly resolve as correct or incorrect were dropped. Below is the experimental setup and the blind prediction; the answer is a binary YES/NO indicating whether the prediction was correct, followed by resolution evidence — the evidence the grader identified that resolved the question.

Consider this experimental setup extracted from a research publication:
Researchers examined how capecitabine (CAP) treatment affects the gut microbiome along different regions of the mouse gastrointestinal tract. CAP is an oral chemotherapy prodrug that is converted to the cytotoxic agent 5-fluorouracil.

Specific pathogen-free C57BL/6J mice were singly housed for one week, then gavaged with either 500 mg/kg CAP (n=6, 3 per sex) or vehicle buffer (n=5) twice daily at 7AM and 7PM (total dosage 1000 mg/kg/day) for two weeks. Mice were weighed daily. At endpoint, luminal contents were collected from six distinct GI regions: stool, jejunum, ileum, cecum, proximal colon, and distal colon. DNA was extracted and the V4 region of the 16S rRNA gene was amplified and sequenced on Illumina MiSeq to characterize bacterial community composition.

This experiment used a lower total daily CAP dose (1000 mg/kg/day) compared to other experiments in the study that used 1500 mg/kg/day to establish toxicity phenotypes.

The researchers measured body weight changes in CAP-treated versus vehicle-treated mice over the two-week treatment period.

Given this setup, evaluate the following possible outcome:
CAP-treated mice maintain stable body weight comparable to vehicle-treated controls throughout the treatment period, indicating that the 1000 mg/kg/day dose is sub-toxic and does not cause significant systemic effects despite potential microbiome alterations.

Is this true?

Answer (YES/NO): YES